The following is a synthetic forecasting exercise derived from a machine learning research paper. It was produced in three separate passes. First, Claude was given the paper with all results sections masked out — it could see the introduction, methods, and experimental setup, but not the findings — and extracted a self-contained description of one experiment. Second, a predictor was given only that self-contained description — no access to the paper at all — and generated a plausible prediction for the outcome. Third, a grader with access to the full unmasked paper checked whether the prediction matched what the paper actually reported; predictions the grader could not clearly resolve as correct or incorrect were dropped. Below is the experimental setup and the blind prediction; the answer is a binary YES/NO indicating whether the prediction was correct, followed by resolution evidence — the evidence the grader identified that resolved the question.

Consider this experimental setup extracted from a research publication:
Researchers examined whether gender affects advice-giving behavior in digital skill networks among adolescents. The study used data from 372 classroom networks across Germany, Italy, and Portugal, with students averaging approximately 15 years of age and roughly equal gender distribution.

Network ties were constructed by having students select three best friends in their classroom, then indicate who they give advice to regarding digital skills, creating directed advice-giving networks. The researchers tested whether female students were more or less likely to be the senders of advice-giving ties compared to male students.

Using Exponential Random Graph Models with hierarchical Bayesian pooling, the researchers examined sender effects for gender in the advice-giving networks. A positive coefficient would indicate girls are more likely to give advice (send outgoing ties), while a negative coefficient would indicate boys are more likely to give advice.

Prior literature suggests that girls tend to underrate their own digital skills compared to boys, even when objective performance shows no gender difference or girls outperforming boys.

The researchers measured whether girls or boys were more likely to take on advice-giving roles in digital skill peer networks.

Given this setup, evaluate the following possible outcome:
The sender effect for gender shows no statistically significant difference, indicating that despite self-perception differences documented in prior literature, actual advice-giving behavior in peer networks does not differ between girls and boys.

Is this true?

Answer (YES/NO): NO